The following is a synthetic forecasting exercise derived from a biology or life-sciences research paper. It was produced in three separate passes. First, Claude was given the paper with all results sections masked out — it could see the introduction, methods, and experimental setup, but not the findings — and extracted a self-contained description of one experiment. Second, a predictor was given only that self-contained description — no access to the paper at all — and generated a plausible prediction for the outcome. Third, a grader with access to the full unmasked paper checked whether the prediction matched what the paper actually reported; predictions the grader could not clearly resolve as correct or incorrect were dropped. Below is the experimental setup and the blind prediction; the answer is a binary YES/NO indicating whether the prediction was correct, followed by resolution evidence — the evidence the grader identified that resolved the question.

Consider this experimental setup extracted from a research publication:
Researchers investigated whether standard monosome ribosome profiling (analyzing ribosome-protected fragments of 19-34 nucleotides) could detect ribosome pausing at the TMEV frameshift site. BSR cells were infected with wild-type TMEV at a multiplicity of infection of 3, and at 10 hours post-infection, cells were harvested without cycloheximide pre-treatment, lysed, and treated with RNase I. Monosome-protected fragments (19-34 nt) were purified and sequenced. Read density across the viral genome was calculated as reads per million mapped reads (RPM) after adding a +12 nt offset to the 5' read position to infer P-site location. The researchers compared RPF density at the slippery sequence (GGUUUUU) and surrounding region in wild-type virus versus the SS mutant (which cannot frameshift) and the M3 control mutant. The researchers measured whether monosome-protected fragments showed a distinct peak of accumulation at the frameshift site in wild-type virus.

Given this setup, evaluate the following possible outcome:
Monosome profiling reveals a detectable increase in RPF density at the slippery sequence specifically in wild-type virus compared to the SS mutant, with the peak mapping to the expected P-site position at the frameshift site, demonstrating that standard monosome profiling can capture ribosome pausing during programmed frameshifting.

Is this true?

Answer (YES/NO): NO